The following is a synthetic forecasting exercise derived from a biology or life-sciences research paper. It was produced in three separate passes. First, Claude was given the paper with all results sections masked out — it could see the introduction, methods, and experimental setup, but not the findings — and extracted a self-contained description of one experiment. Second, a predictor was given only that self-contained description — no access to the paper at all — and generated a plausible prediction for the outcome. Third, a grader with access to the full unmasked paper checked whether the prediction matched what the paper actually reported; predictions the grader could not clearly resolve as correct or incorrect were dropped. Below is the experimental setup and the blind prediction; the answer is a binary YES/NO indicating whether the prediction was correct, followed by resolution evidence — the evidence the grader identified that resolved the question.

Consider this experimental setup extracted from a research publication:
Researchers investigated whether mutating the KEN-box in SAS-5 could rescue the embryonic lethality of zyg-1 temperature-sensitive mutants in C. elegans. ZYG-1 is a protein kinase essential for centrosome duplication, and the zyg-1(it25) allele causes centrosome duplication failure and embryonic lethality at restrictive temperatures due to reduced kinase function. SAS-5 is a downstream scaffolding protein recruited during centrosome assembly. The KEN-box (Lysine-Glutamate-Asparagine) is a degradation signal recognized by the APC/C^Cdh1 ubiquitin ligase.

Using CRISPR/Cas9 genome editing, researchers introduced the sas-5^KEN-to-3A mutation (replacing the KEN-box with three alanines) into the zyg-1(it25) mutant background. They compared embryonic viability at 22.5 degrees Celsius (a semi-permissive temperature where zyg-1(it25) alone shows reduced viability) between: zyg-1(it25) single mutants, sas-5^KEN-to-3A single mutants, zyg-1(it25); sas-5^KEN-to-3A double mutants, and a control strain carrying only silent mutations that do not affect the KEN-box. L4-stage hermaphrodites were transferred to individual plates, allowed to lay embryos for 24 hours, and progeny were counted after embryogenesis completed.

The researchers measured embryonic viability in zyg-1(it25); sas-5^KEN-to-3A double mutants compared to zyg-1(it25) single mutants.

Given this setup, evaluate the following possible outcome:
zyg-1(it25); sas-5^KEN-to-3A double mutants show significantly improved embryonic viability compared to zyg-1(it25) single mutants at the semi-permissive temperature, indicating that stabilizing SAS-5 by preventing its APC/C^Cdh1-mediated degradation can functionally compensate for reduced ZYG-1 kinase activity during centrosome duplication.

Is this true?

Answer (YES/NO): YES